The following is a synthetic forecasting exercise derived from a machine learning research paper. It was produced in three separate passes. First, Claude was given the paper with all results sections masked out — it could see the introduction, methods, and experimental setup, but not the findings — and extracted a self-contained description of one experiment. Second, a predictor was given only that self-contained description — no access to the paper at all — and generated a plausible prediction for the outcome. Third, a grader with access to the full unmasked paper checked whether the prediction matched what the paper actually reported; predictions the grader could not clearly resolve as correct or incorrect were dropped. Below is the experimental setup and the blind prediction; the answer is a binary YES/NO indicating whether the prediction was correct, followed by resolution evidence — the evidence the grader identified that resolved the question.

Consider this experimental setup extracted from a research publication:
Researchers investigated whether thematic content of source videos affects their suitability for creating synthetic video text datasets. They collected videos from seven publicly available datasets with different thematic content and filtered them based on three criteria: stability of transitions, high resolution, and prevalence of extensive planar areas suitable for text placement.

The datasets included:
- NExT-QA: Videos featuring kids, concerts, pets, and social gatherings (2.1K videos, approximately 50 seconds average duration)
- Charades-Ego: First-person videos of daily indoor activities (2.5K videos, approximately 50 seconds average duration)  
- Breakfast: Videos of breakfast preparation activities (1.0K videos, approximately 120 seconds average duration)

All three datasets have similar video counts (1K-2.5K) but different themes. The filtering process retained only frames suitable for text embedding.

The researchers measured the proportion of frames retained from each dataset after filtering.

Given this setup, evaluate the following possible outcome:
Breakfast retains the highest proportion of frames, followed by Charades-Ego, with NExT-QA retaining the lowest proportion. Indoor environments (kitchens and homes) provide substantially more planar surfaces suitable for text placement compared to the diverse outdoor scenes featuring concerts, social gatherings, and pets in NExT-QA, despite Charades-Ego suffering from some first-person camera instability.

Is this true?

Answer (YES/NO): NO